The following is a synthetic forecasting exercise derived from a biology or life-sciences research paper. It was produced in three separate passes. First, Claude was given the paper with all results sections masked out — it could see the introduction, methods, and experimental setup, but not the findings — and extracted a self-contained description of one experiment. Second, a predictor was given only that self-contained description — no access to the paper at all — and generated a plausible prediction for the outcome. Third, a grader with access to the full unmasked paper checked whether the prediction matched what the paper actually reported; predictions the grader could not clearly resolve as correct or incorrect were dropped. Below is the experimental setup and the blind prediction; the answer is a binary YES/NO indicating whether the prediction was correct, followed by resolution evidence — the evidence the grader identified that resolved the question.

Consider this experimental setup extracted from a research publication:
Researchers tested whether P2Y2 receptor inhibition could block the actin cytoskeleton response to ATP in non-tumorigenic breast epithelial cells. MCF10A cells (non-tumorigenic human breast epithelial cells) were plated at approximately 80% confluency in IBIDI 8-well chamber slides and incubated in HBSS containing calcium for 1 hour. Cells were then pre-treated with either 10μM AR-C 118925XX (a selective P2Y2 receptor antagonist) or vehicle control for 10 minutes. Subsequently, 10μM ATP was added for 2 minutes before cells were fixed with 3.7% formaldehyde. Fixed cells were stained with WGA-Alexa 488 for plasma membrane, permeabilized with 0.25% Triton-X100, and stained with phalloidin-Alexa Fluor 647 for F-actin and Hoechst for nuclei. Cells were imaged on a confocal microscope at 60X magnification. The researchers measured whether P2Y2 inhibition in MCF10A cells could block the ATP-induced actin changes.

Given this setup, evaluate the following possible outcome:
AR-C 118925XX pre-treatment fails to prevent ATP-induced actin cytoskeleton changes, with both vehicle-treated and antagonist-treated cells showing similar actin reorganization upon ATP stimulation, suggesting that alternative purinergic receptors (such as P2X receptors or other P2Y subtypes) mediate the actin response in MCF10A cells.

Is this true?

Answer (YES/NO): NO